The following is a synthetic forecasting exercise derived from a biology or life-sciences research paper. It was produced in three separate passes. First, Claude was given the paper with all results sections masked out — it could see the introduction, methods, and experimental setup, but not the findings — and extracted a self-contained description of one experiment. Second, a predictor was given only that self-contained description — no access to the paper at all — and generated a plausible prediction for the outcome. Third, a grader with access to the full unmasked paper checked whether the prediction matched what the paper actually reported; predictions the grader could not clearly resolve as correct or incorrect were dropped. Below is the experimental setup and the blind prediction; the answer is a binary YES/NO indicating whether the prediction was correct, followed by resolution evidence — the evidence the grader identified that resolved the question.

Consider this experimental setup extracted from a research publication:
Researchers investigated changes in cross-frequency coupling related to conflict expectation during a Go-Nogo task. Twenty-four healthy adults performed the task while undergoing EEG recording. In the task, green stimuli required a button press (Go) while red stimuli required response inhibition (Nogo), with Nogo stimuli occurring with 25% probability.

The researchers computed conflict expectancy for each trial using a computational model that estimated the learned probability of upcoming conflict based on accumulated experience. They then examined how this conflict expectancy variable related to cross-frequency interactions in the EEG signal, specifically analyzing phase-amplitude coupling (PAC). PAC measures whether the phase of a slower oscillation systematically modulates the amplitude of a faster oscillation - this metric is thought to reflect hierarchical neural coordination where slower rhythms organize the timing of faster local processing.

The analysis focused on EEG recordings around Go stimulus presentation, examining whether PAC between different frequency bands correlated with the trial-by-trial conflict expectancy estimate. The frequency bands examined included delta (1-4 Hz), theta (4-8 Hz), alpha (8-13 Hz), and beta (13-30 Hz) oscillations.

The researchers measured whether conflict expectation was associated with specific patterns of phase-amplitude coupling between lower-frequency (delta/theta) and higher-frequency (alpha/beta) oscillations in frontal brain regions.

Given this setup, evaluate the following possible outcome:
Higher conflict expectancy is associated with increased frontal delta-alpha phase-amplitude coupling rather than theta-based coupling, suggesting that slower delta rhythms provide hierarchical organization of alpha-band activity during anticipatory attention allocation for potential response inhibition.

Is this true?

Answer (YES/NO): NO